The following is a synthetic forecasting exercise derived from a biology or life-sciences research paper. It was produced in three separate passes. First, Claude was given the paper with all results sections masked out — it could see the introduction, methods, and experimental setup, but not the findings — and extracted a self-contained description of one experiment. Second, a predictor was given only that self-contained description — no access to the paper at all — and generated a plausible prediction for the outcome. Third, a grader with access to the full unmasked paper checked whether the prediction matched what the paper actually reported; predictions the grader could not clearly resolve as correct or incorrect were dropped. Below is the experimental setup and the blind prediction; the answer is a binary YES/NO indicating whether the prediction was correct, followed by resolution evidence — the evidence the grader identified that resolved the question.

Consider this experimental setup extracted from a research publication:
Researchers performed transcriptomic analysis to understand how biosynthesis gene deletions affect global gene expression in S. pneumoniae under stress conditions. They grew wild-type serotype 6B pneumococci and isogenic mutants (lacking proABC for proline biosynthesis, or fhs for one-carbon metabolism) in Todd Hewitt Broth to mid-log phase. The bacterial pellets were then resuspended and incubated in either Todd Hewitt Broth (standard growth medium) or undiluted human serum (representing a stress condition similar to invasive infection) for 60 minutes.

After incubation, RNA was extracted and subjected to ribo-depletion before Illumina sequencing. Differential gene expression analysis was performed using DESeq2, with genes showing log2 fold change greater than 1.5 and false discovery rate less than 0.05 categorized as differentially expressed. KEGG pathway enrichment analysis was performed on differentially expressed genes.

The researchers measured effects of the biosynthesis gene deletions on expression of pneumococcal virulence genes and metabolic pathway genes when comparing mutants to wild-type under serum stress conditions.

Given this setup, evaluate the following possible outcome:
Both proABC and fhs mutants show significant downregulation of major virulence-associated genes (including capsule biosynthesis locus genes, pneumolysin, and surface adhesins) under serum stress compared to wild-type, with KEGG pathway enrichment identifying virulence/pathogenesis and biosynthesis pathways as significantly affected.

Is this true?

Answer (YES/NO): NO